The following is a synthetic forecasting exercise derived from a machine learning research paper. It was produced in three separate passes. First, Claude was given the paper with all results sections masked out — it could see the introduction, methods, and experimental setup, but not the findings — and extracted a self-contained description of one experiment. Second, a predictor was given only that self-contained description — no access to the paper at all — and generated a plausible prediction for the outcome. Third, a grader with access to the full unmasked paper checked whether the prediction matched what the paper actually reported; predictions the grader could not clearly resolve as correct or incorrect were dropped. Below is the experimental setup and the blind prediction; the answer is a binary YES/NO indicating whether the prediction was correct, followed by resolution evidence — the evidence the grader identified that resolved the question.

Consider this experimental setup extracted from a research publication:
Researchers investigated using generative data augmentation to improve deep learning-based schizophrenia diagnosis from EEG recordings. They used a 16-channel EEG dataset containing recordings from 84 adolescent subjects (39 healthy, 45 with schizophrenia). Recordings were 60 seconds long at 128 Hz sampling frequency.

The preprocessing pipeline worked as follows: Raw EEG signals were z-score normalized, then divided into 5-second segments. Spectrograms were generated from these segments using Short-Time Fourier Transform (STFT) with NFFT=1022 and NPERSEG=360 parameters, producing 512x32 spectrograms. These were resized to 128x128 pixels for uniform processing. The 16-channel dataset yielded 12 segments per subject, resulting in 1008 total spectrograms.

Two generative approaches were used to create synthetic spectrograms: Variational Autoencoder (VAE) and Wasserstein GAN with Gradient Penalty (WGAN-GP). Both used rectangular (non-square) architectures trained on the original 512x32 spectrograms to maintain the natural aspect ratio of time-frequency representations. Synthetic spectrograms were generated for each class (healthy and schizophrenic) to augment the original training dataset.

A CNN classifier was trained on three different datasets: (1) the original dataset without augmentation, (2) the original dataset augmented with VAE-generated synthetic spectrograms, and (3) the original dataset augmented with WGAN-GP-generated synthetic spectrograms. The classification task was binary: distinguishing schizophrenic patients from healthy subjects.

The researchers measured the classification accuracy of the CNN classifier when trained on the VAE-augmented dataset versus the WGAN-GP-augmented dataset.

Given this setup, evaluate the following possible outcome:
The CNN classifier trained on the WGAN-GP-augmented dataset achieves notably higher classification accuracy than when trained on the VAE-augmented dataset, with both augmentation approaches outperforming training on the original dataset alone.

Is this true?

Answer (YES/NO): NO